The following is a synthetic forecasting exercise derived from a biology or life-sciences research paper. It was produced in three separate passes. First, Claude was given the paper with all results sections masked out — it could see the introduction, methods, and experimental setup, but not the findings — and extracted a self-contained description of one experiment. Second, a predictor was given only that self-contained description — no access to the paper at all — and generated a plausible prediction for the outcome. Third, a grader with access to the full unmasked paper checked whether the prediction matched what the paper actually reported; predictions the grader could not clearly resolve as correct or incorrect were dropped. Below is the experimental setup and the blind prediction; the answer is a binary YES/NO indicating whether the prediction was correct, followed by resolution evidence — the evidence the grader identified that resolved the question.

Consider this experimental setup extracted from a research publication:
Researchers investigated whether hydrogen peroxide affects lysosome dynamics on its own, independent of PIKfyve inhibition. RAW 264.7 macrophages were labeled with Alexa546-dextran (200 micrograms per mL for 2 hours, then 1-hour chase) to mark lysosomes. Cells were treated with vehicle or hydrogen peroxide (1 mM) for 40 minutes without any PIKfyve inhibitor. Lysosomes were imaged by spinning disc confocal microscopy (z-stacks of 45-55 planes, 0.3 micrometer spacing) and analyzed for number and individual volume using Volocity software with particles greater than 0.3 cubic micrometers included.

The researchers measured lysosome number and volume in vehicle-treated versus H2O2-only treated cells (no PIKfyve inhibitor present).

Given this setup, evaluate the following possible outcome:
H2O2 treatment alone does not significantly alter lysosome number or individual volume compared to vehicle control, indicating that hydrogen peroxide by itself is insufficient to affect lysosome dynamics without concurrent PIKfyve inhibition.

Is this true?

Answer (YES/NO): YES